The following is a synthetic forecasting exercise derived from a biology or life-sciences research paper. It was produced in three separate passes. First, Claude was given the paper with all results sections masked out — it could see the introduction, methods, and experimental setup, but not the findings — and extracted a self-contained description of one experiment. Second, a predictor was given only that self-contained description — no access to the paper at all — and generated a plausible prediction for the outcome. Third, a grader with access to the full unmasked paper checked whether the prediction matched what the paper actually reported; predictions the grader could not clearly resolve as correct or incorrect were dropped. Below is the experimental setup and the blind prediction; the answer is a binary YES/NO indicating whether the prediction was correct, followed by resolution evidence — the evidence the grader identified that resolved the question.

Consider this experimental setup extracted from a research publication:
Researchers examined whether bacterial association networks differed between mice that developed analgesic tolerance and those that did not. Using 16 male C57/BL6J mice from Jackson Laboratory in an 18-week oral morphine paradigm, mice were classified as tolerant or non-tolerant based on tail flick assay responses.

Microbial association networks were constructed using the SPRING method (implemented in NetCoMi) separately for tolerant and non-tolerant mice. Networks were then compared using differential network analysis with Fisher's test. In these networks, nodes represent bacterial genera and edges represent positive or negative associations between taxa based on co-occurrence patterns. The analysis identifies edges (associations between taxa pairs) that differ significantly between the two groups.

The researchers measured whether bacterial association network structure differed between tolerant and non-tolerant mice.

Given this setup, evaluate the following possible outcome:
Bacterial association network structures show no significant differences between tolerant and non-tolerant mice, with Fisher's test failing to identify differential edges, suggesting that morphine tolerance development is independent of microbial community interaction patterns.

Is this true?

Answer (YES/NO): NO